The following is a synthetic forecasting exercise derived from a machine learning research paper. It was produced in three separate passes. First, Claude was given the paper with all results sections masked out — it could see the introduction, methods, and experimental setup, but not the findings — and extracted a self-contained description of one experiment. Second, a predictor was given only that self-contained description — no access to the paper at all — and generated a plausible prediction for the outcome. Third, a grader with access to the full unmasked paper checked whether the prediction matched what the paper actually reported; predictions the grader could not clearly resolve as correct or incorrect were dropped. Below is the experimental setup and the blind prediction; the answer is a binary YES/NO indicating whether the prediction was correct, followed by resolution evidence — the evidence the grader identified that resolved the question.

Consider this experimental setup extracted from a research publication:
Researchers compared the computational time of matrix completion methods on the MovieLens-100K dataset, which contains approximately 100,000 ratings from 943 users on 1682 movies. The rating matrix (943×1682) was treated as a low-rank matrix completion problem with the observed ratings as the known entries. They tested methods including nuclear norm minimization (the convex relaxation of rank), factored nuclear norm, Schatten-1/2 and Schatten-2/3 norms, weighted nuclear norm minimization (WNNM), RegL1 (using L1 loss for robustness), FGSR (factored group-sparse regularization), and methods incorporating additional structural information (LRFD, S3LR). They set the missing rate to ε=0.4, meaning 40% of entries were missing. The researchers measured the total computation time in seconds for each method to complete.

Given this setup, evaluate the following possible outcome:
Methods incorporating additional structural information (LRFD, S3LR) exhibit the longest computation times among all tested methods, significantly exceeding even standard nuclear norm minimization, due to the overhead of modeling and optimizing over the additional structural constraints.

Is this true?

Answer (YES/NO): YES